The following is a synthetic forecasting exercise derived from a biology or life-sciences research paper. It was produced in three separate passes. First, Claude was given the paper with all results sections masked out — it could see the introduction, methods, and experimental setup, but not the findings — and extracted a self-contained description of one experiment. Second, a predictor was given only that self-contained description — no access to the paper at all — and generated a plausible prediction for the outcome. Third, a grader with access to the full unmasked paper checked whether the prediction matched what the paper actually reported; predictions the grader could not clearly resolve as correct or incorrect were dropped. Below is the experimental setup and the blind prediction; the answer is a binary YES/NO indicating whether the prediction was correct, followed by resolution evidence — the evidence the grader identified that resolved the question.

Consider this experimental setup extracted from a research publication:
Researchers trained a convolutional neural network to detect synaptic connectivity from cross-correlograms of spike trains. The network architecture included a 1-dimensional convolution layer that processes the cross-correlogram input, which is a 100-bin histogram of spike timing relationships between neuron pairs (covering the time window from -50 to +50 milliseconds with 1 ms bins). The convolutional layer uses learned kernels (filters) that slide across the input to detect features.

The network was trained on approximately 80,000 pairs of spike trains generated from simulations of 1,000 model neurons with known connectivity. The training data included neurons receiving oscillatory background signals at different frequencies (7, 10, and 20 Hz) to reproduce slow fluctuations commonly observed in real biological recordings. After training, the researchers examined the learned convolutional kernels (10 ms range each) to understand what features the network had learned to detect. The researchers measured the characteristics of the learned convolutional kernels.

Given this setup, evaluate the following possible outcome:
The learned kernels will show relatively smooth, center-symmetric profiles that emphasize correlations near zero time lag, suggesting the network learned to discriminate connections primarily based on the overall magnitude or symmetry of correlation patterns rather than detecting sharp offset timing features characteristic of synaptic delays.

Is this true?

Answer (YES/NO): NO